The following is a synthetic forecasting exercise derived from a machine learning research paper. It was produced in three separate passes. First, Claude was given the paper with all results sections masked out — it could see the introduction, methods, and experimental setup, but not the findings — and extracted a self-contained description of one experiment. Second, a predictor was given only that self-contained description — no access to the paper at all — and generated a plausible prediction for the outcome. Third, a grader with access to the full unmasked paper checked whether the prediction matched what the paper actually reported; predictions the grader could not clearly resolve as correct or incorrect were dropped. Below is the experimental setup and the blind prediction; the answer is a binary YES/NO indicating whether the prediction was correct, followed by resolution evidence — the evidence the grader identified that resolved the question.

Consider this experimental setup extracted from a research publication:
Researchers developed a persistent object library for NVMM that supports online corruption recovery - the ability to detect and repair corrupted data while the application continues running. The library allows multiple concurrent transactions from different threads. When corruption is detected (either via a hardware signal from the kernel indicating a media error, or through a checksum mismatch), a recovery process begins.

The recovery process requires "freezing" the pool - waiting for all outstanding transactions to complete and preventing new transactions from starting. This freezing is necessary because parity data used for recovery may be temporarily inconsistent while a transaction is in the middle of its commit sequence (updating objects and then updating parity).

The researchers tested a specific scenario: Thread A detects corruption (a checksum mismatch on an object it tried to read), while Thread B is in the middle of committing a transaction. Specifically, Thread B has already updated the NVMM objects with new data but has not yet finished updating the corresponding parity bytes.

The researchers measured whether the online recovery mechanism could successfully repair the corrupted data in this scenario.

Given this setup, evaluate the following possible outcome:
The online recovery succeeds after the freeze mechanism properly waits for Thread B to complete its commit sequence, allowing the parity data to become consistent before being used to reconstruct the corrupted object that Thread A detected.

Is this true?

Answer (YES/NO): NO